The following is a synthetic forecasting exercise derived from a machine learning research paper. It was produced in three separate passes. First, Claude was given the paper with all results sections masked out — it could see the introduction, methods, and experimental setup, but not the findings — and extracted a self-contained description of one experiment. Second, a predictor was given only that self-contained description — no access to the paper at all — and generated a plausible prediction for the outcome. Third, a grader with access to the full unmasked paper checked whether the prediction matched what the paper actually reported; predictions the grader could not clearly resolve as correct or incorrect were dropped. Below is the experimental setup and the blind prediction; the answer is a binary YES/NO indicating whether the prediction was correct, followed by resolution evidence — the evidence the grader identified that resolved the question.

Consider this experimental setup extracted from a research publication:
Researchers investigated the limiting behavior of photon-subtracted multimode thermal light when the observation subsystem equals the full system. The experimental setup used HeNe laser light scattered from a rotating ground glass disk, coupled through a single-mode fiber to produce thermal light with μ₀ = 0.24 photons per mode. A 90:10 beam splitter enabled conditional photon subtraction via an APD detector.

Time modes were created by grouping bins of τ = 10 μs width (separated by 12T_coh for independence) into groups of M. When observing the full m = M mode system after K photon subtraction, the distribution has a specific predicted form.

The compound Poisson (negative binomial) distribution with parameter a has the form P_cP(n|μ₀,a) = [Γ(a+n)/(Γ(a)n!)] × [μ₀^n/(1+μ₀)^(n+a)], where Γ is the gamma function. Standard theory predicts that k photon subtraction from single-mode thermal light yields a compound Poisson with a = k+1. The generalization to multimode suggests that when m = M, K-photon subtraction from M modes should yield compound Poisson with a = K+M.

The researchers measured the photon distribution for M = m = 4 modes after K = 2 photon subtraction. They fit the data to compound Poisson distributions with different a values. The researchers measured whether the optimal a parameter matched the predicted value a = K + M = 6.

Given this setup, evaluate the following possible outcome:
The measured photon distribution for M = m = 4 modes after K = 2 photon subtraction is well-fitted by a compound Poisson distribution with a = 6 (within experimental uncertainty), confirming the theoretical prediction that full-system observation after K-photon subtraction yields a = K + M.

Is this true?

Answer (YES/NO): YES